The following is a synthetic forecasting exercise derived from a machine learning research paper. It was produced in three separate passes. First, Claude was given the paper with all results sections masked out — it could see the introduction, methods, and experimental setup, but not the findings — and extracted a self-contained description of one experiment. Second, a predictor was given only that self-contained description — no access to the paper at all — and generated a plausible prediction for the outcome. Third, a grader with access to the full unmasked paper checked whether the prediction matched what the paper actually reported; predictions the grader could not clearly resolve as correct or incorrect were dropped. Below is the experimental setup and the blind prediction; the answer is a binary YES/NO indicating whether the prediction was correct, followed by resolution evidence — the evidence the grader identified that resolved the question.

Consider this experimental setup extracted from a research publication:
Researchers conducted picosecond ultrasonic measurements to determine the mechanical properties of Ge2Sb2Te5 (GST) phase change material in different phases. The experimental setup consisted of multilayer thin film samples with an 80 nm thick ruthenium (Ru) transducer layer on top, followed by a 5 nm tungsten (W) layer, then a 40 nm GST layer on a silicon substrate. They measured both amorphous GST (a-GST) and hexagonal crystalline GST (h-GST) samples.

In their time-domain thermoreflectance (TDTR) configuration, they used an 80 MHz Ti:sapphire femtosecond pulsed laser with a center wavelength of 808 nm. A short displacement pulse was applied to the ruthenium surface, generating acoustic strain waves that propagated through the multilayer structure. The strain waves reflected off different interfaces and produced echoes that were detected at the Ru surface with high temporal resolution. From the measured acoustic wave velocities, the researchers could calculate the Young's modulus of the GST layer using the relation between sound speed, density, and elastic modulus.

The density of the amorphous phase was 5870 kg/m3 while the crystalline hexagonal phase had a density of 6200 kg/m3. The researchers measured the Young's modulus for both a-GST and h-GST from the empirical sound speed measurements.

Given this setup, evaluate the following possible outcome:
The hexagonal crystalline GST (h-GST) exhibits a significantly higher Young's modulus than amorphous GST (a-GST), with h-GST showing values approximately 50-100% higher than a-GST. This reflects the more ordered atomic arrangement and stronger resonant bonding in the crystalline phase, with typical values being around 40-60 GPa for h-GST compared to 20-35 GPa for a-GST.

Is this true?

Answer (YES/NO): YES